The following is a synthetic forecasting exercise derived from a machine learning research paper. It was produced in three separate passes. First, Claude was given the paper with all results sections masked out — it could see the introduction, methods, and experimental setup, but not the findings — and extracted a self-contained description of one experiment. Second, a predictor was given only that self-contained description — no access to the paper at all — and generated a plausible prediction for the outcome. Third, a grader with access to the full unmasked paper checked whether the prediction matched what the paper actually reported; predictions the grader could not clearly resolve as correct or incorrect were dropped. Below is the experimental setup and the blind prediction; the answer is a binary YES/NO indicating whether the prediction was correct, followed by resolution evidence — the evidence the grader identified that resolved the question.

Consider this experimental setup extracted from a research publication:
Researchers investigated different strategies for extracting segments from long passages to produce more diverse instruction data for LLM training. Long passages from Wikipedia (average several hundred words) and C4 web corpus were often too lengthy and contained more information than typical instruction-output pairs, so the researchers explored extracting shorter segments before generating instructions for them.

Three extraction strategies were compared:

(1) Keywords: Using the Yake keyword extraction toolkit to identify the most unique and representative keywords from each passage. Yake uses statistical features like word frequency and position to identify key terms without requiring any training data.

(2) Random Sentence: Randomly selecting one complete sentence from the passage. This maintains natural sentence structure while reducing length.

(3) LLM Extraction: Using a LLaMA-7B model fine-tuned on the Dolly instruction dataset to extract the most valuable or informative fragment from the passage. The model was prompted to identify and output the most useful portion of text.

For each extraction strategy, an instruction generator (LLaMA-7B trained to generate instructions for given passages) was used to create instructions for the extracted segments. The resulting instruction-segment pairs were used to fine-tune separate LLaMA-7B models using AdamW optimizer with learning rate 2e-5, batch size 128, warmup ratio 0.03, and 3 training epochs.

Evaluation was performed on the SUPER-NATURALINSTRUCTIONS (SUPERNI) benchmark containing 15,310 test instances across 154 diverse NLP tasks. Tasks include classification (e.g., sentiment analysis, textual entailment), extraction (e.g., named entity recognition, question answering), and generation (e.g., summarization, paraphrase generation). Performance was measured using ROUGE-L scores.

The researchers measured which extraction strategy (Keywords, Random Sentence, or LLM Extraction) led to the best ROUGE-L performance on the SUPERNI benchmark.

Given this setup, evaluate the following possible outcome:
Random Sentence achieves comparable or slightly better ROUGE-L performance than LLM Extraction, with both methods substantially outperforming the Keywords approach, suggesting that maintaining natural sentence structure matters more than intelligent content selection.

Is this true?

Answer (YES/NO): NO